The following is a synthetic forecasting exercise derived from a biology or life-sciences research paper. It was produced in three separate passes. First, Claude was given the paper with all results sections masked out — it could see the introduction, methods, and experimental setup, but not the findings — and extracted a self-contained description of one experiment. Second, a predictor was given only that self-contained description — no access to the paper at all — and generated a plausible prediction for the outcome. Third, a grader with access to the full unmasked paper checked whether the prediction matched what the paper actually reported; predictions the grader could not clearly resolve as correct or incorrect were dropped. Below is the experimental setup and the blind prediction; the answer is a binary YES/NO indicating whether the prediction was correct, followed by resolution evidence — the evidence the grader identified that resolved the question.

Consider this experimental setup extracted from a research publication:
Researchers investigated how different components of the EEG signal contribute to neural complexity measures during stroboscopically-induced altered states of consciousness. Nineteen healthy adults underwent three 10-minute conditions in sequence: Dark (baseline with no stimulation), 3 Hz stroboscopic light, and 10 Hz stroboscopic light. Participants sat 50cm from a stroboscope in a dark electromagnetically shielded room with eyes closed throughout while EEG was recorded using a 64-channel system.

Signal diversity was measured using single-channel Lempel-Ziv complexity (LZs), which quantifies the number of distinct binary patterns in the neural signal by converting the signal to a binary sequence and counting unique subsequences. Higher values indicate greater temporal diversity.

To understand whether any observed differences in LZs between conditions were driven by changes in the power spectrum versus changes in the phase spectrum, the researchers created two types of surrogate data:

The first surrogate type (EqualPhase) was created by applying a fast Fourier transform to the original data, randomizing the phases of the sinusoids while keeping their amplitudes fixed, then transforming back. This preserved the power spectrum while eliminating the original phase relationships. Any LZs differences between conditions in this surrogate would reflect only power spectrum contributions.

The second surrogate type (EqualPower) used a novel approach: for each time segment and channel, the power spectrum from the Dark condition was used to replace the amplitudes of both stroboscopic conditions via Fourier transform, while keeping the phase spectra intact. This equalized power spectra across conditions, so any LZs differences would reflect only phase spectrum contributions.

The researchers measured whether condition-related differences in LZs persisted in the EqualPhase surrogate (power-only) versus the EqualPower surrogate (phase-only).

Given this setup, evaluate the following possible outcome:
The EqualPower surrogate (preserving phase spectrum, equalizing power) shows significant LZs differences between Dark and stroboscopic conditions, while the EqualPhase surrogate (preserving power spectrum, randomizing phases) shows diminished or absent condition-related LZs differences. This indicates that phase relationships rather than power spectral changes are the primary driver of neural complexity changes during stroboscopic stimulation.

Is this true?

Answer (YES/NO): NO